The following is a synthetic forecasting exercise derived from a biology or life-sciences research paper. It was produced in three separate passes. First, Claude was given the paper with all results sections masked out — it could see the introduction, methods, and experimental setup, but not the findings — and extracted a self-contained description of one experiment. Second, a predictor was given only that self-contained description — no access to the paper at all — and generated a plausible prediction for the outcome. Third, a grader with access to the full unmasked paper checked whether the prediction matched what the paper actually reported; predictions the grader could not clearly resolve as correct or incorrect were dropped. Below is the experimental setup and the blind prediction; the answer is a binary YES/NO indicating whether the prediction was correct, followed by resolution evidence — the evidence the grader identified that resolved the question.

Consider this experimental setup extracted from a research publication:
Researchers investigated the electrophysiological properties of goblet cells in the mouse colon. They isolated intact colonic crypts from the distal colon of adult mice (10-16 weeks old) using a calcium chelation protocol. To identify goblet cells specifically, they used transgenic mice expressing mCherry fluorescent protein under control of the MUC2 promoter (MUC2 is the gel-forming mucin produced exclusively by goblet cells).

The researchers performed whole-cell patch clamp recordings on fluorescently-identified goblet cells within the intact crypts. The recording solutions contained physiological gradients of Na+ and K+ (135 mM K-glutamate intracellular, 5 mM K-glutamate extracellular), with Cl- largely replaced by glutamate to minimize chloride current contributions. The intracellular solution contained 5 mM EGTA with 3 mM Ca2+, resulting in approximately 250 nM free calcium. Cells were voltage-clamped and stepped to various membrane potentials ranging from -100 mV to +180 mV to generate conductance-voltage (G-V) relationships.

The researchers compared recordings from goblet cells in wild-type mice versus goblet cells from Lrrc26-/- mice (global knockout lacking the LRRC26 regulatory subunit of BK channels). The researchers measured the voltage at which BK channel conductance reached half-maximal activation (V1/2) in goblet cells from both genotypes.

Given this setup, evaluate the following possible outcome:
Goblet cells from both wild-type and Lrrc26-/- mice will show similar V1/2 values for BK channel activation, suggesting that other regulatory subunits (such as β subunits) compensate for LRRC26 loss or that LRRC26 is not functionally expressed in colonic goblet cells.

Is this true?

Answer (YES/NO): NO